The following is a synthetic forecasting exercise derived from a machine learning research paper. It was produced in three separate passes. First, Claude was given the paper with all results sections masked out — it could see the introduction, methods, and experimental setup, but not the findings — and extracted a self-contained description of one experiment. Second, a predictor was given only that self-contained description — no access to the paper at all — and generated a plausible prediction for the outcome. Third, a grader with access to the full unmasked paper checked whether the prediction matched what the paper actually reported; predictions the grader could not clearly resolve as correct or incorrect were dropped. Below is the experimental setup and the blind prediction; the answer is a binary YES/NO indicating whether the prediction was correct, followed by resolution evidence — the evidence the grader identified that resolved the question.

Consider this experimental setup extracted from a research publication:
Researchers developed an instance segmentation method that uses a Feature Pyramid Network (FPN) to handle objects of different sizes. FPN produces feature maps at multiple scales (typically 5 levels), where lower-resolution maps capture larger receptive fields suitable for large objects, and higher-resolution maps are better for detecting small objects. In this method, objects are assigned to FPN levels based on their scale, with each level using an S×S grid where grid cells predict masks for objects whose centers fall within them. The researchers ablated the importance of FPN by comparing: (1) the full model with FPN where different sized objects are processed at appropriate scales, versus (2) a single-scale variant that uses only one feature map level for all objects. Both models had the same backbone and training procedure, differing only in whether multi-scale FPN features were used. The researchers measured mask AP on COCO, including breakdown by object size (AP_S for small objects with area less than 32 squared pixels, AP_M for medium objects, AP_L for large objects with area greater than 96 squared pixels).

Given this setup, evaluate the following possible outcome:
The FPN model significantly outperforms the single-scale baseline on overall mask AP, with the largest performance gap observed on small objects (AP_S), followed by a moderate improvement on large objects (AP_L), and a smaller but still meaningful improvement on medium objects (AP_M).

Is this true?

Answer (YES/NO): NO